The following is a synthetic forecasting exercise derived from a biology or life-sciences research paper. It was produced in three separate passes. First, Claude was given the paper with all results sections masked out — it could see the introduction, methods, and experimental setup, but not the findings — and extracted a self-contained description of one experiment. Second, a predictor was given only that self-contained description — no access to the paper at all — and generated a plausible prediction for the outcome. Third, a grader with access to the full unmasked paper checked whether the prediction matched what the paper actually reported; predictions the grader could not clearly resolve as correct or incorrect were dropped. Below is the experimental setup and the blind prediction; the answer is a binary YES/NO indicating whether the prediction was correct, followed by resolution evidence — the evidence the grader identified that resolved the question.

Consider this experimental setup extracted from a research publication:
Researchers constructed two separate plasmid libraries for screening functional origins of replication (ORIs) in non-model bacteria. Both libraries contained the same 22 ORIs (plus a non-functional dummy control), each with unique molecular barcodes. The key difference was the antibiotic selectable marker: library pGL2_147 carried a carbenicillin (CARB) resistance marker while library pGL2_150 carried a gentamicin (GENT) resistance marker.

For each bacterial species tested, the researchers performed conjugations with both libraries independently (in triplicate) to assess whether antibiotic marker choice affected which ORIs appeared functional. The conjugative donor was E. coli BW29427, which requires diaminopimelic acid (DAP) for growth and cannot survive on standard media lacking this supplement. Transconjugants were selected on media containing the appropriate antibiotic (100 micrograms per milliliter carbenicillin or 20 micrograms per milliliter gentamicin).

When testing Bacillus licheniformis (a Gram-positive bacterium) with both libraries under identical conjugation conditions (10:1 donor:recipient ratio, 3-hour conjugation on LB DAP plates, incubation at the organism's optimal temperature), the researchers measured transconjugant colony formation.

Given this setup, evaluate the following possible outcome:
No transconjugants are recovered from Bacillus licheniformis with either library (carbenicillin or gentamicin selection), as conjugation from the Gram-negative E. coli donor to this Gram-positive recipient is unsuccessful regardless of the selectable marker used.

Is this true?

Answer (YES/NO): NO